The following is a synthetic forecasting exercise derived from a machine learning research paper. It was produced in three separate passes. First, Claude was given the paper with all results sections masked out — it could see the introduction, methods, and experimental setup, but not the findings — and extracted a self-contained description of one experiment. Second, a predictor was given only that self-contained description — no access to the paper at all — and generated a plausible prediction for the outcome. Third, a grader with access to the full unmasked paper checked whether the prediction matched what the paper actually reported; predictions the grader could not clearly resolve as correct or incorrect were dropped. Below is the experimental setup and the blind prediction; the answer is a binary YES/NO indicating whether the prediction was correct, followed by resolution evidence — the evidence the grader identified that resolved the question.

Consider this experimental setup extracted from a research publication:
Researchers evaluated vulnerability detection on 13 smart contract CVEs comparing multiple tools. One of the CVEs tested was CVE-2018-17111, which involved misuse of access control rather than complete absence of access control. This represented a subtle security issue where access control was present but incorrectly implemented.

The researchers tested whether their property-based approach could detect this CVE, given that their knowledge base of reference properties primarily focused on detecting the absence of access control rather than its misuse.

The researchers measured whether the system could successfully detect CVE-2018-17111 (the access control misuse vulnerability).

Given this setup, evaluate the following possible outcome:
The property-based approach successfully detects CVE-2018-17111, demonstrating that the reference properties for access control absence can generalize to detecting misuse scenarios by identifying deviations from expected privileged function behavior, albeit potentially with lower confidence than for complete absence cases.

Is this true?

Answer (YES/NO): NO